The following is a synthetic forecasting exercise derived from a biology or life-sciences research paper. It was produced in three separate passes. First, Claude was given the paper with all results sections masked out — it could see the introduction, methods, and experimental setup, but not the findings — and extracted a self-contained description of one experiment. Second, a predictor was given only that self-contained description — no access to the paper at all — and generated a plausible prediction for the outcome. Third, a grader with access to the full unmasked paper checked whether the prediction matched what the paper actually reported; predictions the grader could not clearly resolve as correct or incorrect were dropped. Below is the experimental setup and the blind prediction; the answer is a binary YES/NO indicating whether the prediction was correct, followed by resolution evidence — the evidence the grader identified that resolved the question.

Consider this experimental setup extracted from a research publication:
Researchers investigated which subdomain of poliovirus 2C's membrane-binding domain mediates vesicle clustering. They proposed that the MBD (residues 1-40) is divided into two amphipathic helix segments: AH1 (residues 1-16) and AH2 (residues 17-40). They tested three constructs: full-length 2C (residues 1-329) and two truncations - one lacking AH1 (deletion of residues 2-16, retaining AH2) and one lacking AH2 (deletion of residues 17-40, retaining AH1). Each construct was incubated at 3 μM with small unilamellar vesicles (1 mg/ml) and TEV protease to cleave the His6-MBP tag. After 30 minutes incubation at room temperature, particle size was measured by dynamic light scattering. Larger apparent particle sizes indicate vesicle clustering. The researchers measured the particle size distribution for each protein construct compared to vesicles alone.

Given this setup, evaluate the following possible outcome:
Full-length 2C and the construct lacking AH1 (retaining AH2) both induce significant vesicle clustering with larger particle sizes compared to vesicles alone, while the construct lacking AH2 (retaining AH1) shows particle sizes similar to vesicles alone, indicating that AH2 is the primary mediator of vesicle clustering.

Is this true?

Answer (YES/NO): NO